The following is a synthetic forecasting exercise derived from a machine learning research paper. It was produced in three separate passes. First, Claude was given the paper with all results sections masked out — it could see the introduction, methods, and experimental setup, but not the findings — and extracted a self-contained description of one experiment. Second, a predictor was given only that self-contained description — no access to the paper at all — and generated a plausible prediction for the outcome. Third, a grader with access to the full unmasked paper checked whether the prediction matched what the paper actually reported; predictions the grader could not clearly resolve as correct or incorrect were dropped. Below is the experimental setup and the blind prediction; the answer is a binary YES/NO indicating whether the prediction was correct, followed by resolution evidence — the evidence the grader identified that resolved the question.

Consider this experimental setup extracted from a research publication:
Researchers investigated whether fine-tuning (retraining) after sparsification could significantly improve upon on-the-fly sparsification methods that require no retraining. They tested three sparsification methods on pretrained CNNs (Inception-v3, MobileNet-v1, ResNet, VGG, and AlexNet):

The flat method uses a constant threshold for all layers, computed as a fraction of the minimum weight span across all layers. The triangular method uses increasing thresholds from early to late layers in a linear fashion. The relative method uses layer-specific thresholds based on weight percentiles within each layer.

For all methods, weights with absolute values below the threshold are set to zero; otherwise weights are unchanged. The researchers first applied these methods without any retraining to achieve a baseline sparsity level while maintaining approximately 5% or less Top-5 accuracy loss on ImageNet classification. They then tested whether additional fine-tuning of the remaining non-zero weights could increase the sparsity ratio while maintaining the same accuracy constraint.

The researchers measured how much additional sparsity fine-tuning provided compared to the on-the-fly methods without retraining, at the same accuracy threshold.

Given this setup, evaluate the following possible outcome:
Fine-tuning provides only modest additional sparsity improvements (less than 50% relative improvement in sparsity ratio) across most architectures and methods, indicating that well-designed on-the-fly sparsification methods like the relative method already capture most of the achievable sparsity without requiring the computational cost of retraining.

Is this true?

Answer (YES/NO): YES